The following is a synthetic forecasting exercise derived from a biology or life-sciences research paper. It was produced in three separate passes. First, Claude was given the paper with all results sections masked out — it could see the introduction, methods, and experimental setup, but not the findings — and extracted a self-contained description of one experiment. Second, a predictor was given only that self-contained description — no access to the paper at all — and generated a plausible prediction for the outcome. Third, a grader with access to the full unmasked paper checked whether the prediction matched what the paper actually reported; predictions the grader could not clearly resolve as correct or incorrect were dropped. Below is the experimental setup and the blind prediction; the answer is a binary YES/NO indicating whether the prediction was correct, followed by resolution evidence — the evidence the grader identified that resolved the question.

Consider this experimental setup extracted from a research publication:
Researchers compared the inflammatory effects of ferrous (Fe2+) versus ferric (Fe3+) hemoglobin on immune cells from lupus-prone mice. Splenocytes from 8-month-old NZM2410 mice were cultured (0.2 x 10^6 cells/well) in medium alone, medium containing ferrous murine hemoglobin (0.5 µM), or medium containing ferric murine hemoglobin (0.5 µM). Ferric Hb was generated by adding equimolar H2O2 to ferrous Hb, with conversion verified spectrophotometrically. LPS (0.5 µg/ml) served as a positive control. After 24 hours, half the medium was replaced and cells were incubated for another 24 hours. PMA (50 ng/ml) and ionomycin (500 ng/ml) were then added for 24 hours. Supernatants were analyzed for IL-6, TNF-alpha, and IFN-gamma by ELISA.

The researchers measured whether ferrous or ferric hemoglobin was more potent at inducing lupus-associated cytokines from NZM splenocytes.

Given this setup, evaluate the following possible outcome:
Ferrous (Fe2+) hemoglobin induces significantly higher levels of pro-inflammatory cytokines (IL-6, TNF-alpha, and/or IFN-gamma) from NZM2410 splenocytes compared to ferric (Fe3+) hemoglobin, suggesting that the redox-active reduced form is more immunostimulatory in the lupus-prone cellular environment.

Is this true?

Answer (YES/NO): NO